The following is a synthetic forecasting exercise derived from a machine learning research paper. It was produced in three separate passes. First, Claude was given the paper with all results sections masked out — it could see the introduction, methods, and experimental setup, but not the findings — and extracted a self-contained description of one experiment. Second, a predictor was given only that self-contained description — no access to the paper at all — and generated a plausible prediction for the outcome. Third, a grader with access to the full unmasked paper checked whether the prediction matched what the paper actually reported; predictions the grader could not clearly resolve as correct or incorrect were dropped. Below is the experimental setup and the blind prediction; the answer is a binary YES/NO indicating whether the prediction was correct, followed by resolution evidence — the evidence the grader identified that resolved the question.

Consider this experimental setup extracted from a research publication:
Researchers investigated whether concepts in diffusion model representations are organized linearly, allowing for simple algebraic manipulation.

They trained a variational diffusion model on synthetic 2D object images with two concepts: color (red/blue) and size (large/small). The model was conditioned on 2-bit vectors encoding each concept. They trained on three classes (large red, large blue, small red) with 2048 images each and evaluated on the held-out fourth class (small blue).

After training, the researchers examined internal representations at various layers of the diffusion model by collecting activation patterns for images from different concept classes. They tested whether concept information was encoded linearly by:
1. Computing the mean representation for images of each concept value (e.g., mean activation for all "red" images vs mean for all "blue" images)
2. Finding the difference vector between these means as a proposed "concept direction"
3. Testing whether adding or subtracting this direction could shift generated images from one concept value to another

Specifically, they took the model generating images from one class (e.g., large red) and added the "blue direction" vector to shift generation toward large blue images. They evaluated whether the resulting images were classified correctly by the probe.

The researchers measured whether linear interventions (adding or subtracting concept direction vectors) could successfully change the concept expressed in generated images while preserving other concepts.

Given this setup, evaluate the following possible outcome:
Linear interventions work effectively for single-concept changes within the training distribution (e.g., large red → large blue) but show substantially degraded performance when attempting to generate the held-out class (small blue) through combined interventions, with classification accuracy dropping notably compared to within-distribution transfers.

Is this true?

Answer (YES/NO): NO